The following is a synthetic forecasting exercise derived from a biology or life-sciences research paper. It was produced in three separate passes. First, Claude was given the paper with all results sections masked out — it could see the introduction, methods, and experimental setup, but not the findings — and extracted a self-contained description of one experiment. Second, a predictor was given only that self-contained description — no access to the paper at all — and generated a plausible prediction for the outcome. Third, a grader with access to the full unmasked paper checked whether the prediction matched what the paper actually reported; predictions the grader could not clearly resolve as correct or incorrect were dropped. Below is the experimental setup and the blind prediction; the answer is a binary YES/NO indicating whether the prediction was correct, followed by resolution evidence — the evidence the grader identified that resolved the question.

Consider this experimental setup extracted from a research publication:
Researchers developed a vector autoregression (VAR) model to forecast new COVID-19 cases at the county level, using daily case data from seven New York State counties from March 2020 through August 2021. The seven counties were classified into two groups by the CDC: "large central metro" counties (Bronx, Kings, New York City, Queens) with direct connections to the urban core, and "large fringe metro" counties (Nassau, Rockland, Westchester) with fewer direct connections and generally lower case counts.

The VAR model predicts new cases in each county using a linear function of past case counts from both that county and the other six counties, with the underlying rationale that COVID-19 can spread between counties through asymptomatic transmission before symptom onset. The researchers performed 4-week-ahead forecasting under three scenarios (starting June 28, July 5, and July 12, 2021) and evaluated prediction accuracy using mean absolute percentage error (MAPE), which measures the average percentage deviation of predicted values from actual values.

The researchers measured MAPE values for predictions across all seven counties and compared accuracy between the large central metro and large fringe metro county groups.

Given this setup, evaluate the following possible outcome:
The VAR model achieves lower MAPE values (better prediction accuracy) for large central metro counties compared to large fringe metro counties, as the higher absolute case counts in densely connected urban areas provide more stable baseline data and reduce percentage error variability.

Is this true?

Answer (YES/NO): NO